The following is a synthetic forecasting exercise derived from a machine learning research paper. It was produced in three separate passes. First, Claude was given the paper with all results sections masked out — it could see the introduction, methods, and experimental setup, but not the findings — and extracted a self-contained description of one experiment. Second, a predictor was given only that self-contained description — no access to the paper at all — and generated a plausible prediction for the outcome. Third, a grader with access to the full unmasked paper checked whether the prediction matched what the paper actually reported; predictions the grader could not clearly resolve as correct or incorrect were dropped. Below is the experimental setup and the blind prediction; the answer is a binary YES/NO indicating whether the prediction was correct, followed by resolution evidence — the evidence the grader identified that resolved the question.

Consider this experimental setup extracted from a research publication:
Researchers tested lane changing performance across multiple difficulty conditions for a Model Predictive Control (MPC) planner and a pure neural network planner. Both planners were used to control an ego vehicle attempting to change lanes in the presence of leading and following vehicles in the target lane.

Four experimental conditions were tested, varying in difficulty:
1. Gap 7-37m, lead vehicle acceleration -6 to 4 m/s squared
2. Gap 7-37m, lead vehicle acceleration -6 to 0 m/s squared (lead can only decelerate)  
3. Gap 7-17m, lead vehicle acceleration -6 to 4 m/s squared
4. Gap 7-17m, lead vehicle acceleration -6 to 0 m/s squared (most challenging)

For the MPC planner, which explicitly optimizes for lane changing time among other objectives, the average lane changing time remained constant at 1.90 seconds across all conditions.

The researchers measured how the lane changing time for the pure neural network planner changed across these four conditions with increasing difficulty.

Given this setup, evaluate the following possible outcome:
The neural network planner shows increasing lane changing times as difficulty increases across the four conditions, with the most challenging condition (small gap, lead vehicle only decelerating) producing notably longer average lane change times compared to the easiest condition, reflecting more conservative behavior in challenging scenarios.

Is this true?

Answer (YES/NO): NO